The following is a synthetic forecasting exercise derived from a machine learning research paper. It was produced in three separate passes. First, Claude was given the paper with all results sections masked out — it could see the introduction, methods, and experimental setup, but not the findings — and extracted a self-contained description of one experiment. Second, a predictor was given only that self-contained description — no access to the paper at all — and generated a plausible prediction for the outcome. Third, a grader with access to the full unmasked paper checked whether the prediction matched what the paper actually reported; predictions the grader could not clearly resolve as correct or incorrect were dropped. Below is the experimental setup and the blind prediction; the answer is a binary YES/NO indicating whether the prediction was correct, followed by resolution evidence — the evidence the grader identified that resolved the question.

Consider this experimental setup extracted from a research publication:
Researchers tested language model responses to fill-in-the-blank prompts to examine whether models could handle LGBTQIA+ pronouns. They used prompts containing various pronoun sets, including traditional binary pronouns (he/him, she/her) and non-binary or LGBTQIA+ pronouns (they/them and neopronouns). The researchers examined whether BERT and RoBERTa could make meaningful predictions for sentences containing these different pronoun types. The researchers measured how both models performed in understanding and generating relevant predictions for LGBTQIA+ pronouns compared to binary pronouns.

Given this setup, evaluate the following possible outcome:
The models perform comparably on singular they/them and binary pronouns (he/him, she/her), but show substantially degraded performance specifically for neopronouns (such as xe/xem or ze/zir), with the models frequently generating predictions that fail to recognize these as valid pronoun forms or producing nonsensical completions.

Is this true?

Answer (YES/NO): NO